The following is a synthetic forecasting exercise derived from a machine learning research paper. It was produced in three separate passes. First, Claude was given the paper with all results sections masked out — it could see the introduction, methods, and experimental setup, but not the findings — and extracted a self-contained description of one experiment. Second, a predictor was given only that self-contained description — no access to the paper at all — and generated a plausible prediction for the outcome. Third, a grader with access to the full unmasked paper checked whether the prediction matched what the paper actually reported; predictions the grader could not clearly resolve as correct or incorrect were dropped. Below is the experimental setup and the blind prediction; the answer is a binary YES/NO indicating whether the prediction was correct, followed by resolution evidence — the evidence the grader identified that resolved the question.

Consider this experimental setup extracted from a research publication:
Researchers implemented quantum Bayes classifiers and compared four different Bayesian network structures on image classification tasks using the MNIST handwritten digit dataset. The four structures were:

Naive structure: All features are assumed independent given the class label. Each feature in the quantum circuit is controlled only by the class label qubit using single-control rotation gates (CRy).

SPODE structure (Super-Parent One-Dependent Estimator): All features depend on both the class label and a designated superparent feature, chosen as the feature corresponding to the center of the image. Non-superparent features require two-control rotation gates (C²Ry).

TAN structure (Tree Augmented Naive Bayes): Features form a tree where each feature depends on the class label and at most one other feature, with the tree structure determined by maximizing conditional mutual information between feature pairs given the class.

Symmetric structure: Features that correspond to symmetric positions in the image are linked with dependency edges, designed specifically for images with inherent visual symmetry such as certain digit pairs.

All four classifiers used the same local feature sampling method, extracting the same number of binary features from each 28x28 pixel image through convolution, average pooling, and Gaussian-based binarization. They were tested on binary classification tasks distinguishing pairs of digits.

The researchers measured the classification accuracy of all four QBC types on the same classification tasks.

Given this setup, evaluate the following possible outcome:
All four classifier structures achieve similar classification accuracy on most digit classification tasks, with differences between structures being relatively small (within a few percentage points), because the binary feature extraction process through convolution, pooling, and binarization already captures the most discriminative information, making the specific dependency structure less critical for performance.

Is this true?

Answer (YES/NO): NO